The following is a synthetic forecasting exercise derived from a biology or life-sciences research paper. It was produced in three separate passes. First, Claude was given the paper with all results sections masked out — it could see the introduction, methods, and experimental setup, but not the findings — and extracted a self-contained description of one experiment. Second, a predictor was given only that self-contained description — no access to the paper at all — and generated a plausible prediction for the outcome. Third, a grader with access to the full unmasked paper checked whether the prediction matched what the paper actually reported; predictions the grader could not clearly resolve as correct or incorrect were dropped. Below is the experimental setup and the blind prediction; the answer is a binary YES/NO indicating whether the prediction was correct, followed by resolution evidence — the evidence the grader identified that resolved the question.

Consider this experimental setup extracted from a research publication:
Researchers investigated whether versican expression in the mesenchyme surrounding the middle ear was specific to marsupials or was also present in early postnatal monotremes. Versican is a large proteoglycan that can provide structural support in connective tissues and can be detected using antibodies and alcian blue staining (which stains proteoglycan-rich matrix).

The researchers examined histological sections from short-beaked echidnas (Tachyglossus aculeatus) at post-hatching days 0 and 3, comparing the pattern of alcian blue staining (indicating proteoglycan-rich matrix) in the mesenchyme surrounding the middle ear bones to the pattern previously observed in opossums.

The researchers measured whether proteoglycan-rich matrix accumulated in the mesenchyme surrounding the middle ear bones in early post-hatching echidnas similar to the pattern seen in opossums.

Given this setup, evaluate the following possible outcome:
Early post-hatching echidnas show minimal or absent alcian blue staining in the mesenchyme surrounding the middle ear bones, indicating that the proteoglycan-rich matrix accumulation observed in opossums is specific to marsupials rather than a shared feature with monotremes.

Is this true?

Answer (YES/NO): YES